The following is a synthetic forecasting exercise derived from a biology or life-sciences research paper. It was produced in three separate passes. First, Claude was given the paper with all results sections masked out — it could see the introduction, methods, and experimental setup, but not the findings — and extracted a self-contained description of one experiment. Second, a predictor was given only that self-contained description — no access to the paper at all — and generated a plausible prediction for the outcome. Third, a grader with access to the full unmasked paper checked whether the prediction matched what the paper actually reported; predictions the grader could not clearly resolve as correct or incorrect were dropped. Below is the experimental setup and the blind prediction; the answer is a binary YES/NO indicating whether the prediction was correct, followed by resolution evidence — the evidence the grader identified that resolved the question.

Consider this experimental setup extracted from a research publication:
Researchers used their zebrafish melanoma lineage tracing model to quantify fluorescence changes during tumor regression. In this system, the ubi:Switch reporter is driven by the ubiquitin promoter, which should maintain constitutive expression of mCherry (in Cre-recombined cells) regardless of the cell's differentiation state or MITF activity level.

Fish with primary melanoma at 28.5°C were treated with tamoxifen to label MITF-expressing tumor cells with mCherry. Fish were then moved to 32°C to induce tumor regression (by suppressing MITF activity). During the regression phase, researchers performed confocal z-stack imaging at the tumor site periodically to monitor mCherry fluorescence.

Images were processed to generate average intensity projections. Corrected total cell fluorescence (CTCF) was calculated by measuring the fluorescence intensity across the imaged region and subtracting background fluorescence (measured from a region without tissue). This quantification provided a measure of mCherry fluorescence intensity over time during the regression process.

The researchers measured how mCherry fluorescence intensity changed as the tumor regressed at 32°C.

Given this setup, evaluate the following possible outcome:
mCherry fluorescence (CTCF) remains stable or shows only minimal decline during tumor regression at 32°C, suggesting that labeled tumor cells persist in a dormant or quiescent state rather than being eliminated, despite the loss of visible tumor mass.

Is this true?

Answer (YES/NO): YES